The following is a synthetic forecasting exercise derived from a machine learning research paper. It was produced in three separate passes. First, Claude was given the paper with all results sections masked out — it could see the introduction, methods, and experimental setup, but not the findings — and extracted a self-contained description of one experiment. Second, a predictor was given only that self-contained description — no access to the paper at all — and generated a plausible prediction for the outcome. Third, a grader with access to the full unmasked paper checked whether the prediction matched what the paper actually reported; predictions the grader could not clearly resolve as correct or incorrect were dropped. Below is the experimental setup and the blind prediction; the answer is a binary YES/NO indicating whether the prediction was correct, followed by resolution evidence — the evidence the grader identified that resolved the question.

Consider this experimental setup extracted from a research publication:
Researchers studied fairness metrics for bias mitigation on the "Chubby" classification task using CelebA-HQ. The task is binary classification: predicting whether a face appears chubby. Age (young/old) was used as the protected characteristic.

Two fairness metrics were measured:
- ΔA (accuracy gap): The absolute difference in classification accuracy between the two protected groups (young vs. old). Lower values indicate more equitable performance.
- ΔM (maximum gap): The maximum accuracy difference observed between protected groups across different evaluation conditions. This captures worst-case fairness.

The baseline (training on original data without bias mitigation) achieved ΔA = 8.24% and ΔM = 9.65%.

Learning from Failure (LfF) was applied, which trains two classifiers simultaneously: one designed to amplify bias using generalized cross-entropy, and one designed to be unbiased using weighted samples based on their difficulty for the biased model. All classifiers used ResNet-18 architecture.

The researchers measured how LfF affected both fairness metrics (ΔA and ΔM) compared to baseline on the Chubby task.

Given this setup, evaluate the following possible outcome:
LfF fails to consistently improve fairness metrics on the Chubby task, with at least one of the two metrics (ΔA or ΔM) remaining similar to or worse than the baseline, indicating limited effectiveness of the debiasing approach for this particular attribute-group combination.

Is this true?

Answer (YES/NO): YES